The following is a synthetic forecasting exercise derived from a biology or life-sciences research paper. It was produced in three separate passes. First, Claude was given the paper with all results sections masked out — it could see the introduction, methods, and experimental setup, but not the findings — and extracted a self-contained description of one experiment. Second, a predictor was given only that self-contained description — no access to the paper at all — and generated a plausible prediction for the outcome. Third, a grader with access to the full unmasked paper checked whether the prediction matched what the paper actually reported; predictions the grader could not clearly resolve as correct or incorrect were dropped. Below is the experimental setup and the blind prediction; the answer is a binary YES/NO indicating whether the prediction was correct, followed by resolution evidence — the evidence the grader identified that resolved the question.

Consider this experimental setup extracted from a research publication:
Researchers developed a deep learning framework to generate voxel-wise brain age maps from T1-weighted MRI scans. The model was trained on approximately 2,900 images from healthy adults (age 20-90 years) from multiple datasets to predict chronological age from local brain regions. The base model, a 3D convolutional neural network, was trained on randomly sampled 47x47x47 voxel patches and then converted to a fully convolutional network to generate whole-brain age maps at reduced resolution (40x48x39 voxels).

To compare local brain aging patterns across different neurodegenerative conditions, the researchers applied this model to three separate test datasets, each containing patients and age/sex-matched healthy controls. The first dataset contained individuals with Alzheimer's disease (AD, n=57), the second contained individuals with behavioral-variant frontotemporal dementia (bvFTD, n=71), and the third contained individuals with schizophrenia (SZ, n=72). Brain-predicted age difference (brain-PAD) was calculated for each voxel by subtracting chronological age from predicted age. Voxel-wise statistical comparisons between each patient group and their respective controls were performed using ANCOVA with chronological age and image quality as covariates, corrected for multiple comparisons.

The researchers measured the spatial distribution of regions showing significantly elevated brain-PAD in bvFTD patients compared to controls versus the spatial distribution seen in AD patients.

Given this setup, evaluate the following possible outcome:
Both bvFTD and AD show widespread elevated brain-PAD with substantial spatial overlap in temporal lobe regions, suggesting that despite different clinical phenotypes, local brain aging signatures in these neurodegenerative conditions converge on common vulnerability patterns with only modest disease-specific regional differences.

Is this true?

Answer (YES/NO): NO